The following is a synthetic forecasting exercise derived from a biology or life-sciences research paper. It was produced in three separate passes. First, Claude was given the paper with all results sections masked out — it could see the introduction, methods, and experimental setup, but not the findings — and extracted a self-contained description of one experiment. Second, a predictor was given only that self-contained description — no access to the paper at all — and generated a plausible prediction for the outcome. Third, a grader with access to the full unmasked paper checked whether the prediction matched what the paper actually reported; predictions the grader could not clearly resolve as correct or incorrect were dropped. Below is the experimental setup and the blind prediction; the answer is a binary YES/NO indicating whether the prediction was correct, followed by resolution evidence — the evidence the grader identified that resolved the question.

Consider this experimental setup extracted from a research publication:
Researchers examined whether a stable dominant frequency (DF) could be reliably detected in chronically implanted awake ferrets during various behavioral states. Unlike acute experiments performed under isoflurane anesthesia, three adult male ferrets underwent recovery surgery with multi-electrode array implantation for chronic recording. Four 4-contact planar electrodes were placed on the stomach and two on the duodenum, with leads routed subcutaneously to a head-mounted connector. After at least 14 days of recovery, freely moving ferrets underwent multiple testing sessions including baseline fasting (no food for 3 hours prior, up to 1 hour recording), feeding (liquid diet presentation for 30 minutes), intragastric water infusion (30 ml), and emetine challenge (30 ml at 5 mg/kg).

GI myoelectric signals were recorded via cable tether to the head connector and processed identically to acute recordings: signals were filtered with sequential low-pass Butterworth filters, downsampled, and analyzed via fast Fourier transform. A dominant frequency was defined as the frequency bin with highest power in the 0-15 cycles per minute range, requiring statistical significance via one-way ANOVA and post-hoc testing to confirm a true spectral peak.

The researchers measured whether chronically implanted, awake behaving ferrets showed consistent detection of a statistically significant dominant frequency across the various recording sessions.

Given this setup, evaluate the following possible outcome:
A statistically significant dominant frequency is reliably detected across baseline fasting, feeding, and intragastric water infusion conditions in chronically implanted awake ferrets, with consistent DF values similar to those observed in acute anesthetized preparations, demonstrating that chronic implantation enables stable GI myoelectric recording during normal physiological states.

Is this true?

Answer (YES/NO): NO